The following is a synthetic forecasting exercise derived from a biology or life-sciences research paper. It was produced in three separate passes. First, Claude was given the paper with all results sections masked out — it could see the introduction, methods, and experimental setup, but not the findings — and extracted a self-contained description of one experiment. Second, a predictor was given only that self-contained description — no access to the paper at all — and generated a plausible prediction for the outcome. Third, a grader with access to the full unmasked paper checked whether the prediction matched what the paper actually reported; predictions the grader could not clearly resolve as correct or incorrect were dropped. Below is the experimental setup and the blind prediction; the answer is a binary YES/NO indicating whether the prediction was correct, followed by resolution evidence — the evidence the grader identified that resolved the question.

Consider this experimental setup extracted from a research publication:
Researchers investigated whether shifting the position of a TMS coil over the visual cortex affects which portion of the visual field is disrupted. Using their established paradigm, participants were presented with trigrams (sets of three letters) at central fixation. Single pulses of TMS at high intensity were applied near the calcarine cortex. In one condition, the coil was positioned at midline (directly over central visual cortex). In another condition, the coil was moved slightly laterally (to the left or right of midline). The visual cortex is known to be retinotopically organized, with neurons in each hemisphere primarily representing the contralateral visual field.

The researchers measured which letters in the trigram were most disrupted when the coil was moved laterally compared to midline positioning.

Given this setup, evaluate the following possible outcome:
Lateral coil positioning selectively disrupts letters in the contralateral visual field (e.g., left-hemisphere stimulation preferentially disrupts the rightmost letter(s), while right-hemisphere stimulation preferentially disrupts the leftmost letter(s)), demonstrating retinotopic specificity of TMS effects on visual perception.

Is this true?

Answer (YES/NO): YES